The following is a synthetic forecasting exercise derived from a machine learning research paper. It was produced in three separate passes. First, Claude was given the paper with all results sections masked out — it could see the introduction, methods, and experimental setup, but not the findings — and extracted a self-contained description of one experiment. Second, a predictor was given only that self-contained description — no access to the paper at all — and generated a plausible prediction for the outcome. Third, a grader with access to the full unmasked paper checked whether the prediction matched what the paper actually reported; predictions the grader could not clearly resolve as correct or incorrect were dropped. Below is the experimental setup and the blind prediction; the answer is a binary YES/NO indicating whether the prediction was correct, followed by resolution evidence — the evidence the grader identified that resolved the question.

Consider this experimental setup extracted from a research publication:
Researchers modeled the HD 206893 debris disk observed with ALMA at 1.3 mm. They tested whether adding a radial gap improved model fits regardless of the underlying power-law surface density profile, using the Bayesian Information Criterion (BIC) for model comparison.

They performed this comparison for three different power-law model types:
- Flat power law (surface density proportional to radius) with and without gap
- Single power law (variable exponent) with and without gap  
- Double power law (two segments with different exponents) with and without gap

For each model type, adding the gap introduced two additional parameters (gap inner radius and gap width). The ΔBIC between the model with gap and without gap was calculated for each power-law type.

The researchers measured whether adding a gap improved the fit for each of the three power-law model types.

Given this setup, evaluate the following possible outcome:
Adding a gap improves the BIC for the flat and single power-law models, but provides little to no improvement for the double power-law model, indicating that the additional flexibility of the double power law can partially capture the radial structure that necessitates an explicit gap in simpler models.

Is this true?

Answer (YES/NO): NO